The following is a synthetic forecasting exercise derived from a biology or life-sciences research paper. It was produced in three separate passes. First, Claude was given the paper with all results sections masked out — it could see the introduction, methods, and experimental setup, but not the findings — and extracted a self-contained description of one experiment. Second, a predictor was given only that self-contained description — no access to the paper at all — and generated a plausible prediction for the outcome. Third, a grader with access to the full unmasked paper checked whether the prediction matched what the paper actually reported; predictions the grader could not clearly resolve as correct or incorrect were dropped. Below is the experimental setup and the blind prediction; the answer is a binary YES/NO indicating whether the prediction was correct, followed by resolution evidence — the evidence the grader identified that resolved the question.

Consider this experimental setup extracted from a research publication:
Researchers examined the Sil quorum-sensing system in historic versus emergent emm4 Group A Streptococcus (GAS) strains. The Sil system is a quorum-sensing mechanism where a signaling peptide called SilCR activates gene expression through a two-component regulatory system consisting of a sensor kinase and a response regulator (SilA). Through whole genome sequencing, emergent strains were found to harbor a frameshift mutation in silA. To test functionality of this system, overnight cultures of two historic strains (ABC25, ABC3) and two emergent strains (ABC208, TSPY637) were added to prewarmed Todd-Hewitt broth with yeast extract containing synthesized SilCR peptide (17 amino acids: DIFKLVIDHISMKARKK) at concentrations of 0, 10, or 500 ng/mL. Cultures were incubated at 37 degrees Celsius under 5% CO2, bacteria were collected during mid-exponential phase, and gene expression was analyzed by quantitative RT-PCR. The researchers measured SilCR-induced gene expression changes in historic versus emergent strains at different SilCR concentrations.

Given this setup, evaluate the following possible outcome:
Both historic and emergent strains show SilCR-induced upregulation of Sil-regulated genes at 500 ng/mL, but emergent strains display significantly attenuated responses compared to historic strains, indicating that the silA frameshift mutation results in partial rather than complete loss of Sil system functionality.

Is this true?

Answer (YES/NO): NO